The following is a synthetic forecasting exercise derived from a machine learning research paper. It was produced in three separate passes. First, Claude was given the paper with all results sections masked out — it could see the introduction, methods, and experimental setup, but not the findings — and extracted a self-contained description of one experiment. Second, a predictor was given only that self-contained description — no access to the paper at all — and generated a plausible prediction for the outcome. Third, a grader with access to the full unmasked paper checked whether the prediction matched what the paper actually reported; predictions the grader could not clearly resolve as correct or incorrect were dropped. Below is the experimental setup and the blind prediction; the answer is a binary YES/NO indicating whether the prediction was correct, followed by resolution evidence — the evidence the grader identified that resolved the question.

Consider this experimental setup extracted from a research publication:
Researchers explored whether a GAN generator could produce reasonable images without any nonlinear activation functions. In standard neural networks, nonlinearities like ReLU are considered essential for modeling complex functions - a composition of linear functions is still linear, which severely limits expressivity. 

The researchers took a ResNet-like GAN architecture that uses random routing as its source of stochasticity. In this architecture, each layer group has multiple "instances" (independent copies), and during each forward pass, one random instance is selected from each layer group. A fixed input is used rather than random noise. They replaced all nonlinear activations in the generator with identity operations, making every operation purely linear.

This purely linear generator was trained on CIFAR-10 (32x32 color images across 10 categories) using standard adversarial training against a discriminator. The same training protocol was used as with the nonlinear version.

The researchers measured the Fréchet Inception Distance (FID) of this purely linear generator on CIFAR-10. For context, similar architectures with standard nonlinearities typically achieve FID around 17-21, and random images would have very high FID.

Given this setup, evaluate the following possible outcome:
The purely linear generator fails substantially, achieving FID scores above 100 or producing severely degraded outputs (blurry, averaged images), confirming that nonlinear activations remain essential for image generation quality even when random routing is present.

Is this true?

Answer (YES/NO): NO